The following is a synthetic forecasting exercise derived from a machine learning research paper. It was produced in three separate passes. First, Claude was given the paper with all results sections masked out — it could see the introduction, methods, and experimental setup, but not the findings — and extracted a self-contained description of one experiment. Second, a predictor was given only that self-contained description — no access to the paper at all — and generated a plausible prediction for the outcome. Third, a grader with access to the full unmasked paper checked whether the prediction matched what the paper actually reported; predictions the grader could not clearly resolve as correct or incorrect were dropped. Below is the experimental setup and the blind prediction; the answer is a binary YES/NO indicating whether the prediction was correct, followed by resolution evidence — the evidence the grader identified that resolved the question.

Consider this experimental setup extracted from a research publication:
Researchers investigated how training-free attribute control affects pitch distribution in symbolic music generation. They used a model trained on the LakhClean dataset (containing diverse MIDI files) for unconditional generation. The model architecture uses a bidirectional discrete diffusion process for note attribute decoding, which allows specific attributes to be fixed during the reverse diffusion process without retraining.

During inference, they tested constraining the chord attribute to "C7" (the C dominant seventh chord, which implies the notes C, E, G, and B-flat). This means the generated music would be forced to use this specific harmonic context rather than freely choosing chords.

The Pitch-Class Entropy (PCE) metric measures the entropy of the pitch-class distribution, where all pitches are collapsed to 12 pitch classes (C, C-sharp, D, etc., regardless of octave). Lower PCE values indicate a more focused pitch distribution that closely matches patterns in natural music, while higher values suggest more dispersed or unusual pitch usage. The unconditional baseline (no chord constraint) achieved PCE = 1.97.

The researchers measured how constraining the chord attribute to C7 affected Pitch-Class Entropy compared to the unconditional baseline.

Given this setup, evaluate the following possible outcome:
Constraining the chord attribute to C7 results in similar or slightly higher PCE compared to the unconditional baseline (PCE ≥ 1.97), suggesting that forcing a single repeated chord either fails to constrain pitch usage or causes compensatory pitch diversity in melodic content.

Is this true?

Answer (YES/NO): NO